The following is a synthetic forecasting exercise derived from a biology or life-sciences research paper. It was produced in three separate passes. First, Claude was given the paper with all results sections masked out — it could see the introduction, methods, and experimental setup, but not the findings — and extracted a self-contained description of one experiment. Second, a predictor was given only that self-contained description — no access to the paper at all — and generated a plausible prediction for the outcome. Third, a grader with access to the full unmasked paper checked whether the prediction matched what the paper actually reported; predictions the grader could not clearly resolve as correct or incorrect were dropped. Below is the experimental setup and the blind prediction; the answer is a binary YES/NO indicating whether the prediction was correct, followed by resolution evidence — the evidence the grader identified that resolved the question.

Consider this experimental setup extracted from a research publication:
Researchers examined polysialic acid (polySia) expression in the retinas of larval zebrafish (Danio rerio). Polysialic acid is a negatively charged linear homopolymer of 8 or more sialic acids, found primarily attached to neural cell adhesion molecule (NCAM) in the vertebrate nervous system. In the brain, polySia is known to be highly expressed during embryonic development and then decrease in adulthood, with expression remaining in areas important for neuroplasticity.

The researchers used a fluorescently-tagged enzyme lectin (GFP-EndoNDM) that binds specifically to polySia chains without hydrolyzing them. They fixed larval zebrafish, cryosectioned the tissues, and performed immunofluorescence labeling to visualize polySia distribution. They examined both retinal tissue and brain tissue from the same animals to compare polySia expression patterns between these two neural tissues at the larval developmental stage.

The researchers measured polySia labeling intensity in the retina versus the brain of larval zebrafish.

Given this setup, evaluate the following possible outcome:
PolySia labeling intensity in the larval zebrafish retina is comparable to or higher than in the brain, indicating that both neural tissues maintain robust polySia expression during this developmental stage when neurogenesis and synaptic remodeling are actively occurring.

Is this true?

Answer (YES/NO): NO